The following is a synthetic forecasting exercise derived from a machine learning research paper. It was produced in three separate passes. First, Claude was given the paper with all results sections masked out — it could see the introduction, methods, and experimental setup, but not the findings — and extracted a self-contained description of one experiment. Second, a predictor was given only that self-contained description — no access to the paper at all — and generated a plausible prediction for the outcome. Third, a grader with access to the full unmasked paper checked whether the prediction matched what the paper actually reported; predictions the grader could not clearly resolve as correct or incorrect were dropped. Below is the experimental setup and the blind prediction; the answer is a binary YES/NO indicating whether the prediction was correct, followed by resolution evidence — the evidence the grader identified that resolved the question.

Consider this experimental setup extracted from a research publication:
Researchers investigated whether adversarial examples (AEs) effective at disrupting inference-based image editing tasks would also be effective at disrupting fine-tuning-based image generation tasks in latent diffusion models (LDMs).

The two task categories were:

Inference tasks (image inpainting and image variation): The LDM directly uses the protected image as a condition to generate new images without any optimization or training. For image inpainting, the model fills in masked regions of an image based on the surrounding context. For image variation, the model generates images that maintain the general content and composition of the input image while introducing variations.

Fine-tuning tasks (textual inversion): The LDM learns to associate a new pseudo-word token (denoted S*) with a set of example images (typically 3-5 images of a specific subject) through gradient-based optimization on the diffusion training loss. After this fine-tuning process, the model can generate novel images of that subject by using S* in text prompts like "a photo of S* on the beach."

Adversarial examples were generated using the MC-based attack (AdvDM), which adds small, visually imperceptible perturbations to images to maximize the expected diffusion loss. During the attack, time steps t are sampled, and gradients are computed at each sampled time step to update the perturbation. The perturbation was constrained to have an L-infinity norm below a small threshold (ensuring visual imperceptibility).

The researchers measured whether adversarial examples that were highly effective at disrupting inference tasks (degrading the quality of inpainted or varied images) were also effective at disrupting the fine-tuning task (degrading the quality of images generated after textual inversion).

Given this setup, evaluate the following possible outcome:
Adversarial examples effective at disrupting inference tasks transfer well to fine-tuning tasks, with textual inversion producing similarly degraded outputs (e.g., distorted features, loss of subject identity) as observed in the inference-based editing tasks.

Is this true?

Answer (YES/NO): NO